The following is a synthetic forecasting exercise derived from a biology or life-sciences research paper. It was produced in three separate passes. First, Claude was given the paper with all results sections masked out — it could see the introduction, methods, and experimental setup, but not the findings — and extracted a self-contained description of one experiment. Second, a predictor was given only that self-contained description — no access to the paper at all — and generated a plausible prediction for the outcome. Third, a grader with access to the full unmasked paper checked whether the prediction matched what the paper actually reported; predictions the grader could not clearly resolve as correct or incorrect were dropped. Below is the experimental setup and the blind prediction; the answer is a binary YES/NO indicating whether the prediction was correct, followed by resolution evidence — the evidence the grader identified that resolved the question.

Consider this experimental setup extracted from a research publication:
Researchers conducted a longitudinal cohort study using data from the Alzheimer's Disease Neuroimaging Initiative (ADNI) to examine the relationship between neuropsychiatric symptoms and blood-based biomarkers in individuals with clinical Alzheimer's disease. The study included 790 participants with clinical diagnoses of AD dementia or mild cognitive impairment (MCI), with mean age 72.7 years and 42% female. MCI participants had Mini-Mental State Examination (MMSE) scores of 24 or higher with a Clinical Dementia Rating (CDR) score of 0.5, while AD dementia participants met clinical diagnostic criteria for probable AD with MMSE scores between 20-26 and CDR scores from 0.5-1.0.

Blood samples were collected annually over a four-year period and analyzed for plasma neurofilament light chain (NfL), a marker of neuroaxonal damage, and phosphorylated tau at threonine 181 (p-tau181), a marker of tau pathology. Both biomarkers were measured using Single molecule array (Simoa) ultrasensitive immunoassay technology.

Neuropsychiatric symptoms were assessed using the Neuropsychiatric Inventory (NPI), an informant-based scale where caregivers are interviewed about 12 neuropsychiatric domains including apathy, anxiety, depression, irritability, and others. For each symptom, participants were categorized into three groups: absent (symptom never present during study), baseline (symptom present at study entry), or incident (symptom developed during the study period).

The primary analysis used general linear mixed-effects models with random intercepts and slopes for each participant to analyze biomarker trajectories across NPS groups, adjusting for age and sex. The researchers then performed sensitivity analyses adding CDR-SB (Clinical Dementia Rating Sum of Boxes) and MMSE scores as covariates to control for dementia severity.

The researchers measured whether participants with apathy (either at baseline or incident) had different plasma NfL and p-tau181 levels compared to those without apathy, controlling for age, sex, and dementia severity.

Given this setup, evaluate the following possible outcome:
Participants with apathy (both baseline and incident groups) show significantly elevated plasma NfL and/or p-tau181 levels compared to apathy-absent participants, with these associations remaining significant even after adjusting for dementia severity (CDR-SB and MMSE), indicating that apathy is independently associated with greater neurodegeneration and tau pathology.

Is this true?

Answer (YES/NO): NO